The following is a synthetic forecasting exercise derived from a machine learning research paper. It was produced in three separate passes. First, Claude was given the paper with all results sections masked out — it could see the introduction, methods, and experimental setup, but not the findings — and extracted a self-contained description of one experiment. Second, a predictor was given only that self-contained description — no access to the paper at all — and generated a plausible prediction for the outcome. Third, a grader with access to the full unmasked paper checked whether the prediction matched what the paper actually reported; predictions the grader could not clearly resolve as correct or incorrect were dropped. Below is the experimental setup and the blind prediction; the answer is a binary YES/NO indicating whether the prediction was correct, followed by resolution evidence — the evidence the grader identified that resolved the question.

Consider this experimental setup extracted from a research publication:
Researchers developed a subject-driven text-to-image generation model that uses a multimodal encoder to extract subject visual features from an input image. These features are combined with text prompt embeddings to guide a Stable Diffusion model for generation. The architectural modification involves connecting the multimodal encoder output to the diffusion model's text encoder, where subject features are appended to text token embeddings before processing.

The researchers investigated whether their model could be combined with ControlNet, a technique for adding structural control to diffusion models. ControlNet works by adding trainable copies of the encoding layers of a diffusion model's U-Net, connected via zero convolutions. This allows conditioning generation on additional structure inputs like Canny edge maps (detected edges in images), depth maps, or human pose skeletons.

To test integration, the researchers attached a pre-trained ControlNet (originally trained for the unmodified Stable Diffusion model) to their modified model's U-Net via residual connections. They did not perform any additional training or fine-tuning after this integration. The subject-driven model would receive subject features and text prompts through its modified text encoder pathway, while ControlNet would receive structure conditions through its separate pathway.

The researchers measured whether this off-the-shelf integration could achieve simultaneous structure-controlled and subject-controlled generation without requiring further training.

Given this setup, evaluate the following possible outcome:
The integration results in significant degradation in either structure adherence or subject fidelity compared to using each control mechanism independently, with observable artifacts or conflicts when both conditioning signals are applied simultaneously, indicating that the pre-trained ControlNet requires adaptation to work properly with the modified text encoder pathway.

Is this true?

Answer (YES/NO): NO